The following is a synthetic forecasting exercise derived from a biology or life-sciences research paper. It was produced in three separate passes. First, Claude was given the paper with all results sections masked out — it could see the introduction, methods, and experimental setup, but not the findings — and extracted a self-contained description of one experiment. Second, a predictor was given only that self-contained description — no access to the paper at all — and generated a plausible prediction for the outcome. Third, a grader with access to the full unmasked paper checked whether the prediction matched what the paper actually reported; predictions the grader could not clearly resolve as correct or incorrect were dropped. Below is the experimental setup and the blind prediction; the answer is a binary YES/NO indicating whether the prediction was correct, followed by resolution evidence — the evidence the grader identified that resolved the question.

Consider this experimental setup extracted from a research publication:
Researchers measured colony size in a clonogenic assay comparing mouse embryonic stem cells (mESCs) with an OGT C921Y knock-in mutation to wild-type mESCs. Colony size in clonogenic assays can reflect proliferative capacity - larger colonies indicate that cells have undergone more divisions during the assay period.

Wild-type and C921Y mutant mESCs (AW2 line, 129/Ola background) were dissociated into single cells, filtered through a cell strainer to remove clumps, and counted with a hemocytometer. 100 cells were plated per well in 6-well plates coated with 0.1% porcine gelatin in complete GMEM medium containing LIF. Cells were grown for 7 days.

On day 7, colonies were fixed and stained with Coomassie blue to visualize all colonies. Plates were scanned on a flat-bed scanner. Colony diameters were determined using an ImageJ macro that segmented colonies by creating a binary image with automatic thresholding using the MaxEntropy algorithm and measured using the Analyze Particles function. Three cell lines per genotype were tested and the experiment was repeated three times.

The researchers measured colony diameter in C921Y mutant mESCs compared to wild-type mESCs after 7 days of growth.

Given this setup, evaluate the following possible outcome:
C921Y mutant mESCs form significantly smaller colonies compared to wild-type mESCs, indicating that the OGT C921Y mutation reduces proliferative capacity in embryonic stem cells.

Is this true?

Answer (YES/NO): NO